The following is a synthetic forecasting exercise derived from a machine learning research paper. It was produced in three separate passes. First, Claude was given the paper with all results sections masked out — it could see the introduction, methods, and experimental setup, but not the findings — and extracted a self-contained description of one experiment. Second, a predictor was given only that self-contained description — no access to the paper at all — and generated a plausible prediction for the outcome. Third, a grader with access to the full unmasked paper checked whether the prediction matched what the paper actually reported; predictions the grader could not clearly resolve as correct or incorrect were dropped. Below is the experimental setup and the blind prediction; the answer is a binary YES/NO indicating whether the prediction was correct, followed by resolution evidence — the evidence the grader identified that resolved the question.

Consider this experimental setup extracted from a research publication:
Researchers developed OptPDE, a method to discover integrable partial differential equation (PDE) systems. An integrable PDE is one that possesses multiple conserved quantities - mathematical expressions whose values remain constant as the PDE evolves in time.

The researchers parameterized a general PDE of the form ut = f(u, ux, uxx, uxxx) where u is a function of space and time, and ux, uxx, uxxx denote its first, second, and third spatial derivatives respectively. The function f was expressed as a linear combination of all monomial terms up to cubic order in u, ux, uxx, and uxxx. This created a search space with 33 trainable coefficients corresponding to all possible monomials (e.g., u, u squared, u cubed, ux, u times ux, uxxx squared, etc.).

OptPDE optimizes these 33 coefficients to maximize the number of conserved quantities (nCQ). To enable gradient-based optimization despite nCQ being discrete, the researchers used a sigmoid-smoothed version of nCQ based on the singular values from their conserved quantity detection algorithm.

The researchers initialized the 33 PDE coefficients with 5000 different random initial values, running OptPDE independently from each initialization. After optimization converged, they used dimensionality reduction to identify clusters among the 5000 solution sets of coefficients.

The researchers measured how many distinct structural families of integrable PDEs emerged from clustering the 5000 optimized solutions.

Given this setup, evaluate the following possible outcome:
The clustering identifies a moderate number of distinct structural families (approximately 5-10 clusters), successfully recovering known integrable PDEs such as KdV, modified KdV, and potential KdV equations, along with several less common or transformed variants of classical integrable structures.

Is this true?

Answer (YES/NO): NO